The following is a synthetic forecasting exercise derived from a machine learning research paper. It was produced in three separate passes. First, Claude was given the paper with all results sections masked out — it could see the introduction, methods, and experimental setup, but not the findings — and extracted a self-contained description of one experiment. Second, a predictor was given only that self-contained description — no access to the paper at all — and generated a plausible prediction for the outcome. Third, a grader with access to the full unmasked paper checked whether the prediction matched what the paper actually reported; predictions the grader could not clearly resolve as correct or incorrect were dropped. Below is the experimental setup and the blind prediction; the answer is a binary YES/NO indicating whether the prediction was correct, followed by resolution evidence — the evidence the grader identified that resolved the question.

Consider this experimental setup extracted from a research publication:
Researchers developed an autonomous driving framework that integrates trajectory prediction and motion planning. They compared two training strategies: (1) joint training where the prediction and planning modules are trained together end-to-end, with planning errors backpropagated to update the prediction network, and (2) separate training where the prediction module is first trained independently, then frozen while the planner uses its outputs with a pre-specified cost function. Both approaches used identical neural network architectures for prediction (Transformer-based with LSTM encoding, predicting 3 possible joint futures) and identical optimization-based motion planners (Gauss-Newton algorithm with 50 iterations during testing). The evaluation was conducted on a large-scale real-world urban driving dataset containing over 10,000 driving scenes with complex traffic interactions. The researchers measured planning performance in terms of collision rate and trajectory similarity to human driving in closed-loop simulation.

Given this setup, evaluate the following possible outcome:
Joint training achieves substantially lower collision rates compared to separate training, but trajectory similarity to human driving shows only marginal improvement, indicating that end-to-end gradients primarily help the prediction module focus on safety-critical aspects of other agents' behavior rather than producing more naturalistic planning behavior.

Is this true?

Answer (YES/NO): NO